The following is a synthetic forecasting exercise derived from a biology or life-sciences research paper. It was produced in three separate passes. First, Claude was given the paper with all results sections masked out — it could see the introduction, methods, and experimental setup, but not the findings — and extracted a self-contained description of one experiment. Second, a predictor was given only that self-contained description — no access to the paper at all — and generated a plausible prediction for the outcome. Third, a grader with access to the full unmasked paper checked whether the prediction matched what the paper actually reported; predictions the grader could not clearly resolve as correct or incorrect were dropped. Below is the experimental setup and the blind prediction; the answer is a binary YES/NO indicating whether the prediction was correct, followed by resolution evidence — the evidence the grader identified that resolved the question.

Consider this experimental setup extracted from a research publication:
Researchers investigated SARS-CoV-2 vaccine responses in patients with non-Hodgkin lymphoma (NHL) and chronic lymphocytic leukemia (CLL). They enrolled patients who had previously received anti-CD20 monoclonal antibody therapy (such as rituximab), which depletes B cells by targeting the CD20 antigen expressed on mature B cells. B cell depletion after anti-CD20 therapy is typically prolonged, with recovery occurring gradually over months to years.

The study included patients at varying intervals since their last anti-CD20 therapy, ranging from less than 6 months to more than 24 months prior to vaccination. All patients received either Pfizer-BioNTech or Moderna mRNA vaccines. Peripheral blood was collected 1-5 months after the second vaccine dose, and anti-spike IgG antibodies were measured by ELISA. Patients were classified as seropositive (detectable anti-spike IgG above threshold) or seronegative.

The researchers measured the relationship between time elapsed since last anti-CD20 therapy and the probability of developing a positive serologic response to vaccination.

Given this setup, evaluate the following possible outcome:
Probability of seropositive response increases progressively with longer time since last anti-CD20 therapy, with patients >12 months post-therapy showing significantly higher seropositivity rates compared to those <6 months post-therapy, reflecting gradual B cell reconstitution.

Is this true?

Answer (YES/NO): YES